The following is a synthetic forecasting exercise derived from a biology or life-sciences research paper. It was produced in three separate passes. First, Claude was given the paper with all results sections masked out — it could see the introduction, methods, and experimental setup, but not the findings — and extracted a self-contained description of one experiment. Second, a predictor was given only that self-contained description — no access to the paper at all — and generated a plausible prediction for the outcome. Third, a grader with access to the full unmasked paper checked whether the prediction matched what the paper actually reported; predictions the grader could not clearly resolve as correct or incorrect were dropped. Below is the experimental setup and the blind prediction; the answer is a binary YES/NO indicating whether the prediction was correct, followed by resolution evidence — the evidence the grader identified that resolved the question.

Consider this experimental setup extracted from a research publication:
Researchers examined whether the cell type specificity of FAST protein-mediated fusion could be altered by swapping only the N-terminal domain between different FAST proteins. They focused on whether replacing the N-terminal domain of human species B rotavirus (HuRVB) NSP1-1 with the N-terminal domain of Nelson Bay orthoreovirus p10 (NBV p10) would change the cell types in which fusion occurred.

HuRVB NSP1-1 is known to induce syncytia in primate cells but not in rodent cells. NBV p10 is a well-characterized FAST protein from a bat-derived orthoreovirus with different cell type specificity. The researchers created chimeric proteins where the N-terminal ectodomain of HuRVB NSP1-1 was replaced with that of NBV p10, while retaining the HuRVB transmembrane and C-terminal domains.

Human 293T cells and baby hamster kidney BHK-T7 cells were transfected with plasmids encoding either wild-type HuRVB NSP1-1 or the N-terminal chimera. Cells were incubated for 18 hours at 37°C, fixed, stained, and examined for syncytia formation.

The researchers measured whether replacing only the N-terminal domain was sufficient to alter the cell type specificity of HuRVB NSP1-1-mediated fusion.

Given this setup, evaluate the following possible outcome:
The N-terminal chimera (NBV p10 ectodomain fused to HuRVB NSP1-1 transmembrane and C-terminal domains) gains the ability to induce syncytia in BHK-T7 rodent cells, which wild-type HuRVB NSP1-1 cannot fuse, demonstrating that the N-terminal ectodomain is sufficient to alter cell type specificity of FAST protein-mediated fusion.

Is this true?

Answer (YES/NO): NO